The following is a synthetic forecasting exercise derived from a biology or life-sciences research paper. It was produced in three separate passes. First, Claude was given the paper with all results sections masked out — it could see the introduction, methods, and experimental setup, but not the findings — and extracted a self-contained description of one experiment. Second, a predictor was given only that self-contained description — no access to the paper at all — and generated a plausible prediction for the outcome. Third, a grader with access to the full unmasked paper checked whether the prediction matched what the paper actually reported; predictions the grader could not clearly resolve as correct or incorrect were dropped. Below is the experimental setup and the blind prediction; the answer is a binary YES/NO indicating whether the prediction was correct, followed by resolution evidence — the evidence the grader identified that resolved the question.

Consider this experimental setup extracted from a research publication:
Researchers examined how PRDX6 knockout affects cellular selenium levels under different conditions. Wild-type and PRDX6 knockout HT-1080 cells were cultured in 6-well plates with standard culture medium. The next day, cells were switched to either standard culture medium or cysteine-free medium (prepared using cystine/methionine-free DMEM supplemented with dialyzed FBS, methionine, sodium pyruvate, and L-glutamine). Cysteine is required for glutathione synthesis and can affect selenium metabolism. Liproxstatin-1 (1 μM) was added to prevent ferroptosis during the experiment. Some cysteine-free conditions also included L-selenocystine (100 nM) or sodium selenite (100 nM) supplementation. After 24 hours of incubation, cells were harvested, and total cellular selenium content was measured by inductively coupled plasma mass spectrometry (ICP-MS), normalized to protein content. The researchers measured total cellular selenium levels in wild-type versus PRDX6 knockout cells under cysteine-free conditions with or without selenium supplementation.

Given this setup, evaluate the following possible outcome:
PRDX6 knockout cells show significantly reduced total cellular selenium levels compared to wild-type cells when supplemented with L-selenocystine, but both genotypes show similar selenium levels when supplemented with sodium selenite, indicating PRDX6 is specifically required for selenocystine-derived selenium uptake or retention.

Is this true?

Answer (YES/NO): NO